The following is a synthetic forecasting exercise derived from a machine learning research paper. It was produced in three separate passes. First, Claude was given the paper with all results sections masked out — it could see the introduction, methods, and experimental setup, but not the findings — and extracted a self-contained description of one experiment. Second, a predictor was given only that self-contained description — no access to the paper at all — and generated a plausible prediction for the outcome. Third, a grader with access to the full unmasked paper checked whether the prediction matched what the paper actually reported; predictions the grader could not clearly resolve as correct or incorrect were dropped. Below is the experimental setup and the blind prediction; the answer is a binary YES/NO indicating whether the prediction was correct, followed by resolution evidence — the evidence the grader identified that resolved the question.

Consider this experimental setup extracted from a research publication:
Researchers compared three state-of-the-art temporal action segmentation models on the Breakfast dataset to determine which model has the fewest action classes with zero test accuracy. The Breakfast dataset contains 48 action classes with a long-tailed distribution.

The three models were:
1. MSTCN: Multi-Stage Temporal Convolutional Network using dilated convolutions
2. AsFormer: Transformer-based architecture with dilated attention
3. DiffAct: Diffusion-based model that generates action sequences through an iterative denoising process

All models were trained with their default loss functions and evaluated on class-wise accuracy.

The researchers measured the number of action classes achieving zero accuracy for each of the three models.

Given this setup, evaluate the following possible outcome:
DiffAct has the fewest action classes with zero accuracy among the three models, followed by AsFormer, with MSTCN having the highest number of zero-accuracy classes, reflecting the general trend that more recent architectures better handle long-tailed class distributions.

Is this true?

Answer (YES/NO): NO